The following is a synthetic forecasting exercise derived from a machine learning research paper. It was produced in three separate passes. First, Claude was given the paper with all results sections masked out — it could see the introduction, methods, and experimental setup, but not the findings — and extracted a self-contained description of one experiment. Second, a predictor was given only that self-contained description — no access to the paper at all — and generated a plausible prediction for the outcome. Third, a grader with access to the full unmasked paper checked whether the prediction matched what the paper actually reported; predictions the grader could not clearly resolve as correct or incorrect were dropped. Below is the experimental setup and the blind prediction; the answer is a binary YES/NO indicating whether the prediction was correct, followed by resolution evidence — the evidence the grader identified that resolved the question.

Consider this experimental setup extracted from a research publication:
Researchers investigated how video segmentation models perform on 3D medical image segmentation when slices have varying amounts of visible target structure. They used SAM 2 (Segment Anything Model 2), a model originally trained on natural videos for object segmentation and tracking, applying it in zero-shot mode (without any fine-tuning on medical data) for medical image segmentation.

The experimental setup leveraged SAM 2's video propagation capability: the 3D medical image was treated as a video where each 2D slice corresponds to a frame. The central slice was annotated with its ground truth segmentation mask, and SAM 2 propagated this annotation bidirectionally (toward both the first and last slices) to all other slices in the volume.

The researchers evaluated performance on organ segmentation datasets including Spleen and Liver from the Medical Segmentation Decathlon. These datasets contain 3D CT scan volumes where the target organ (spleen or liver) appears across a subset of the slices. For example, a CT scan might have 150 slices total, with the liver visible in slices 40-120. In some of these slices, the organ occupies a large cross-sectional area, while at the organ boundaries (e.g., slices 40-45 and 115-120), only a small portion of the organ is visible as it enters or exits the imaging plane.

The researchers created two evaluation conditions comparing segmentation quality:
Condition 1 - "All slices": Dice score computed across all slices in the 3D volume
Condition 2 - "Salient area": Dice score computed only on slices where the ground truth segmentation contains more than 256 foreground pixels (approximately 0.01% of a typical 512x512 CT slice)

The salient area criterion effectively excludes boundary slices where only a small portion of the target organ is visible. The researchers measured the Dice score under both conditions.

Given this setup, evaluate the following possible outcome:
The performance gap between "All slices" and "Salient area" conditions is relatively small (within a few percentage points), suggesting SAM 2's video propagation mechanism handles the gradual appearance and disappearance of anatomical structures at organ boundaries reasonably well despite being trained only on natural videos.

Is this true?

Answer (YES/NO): NO